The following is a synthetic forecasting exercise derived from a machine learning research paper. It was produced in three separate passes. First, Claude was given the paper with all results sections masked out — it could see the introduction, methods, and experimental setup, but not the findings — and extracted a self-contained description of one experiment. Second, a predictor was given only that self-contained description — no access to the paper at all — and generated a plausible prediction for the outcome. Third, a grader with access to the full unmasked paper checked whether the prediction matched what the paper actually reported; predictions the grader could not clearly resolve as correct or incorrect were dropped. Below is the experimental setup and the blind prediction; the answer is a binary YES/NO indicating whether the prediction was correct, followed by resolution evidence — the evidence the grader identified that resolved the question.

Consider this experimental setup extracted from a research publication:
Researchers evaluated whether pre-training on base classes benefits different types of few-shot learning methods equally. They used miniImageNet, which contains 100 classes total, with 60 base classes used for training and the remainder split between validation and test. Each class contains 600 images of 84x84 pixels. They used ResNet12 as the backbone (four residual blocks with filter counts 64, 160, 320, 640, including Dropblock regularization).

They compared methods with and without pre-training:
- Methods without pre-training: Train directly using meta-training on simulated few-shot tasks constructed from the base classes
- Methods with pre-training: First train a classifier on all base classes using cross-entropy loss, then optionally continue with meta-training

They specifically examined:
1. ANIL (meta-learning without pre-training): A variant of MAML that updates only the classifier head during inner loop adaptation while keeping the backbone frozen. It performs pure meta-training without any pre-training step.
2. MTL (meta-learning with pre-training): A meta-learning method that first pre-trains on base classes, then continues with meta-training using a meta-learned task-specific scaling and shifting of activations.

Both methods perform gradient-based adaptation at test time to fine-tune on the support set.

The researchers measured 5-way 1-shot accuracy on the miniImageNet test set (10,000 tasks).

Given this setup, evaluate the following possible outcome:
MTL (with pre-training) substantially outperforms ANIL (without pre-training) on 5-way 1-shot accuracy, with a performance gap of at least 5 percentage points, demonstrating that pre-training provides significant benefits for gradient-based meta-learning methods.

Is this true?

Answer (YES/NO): YES